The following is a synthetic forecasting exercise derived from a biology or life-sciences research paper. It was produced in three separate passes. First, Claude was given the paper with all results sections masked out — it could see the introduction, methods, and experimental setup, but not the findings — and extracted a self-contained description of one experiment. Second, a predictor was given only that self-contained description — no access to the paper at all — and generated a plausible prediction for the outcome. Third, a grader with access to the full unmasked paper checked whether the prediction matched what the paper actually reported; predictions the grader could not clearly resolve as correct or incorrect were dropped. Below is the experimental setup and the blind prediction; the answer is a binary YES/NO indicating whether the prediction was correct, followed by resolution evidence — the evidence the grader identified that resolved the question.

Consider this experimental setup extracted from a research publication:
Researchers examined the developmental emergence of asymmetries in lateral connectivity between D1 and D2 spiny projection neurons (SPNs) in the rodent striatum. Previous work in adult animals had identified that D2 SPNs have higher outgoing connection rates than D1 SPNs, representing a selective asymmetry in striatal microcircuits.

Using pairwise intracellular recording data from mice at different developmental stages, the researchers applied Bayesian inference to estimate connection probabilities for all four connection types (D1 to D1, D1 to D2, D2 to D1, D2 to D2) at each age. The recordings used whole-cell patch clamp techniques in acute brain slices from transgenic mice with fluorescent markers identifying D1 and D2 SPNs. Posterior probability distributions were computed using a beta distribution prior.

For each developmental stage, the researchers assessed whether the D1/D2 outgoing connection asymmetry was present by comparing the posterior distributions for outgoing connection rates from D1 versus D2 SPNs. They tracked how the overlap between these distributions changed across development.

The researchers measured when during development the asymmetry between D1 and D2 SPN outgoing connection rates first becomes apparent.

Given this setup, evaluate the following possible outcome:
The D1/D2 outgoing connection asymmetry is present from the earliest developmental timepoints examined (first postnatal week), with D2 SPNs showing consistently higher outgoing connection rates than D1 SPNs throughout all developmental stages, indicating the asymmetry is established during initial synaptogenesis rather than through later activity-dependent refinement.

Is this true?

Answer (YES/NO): NO